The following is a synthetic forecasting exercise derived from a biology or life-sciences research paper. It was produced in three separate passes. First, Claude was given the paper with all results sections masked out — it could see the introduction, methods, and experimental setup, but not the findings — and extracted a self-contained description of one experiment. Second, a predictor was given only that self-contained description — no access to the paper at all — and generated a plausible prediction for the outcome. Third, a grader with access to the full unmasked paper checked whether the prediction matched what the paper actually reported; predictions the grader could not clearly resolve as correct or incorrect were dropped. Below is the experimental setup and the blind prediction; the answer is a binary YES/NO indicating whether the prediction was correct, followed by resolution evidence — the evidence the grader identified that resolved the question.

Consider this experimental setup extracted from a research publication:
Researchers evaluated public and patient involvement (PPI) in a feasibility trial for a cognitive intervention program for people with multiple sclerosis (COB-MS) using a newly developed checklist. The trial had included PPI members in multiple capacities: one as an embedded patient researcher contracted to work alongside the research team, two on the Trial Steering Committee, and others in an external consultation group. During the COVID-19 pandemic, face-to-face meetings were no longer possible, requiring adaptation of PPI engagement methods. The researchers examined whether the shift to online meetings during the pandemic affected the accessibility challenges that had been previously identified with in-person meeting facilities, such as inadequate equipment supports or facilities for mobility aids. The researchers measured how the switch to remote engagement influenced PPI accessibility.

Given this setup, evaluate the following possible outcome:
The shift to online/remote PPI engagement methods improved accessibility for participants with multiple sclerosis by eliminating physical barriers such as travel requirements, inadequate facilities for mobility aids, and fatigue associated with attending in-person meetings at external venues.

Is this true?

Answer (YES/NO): NO